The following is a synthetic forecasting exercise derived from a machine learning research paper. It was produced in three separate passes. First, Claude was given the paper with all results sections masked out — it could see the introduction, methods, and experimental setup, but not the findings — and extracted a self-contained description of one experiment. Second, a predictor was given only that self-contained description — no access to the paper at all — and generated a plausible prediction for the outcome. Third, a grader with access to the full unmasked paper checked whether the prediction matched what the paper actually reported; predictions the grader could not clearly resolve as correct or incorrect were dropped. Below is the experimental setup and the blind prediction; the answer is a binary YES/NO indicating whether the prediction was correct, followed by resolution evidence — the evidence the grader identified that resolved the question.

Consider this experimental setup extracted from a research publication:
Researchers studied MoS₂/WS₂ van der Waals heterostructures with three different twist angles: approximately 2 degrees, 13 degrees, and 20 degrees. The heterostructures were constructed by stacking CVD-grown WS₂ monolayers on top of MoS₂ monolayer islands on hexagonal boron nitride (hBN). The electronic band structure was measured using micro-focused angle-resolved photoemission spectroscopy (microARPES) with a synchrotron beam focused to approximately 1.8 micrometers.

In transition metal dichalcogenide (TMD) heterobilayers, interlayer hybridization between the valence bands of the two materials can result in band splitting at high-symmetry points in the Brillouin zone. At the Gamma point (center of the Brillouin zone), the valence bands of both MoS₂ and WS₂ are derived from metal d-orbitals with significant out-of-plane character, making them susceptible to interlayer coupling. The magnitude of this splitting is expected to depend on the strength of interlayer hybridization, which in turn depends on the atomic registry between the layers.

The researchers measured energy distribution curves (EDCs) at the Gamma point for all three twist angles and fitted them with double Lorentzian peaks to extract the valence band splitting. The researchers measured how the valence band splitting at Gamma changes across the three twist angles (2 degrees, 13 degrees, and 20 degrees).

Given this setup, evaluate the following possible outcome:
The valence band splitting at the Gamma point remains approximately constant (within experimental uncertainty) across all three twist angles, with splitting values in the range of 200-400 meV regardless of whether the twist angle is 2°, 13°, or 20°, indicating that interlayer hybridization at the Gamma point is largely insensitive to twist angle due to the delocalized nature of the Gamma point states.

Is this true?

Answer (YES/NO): NO